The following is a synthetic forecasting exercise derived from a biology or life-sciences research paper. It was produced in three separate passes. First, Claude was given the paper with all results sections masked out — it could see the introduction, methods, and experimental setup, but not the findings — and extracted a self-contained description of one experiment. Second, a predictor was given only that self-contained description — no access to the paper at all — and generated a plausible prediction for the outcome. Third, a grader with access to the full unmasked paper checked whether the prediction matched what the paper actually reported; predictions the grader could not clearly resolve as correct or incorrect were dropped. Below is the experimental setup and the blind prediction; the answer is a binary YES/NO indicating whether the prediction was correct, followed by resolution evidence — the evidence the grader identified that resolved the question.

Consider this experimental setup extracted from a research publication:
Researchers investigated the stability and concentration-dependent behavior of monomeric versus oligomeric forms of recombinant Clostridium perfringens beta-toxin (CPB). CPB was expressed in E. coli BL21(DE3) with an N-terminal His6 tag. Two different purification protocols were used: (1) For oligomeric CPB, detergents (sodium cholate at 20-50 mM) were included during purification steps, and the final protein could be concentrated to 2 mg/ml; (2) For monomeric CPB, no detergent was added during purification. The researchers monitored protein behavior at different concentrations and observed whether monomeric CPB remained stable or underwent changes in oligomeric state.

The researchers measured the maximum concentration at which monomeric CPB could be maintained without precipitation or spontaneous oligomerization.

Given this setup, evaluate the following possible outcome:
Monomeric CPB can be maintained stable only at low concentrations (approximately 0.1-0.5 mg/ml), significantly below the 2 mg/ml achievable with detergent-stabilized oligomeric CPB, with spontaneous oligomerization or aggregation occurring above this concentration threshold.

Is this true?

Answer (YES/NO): YES